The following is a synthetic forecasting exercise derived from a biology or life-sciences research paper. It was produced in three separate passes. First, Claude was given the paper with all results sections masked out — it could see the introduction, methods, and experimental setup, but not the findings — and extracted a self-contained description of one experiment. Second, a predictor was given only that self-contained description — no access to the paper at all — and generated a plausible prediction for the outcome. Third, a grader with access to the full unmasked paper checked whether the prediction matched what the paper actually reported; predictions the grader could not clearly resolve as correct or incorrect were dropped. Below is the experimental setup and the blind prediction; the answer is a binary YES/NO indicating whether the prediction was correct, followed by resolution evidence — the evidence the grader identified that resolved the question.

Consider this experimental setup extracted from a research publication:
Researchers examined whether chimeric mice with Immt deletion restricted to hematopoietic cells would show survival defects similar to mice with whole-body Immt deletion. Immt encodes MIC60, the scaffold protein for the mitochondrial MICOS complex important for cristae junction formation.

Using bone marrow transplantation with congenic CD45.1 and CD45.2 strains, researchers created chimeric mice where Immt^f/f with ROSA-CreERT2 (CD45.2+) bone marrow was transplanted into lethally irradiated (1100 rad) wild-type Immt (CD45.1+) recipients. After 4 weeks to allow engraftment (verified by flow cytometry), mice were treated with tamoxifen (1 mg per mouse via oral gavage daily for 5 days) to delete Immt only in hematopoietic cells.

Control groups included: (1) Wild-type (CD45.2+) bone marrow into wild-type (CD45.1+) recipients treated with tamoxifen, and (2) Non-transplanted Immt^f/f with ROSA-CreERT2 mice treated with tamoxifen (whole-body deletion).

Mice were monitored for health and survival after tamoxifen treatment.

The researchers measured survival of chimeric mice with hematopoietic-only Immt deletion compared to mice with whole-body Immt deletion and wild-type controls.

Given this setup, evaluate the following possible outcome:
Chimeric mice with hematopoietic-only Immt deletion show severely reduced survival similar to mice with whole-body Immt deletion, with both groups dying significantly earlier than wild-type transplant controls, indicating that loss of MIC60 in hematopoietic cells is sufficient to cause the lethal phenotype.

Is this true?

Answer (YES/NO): NO